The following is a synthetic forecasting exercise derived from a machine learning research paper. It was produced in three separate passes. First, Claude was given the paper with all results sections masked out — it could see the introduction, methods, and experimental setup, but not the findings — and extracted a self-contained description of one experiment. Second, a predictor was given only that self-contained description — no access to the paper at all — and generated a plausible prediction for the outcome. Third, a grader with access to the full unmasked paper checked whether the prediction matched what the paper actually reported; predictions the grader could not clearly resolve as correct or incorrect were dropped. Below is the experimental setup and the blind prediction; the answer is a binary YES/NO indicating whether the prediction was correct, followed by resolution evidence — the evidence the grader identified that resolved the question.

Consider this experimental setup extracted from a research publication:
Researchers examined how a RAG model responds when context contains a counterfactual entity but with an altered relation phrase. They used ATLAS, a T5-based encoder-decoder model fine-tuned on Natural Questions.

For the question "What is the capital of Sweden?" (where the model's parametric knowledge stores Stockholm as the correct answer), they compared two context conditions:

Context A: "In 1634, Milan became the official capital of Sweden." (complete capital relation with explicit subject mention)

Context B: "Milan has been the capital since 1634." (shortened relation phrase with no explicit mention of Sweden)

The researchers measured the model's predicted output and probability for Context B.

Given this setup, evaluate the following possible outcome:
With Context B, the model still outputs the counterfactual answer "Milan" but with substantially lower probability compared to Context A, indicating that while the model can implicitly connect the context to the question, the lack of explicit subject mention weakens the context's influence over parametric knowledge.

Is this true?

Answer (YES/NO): NO